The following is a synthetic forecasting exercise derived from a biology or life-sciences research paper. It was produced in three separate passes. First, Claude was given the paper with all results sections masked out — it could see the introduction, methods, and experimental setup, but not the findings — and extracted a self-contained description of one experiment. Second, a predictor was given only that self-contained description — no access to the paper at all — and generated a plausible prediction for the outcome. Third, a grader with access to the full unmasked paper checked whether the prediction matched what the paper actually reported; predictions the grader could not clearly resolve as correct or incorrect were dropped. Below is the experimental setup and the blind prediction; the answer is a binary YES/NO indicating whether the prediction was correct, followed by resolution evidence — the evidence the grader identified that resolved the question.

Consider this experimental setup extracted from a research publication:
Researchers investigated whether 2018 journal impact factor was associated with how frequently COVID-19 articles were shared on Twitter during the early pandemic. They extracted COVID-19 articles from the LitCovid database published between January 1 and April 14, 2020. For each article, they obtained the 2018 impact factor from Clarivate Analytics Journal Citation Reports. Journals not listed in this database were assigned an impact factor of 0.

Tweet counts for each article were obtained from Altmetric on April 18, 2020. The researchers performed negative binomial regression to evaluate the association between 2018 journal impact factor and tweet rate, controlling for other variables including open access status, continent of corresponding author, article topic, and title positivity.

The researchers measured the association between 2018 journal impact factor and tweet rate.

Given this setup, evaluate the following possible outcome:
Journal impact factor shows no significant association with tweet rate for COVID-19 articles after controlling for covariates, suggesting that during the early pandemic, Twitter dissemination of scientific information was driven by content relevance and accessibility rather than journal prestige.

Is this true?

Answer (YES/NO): NO